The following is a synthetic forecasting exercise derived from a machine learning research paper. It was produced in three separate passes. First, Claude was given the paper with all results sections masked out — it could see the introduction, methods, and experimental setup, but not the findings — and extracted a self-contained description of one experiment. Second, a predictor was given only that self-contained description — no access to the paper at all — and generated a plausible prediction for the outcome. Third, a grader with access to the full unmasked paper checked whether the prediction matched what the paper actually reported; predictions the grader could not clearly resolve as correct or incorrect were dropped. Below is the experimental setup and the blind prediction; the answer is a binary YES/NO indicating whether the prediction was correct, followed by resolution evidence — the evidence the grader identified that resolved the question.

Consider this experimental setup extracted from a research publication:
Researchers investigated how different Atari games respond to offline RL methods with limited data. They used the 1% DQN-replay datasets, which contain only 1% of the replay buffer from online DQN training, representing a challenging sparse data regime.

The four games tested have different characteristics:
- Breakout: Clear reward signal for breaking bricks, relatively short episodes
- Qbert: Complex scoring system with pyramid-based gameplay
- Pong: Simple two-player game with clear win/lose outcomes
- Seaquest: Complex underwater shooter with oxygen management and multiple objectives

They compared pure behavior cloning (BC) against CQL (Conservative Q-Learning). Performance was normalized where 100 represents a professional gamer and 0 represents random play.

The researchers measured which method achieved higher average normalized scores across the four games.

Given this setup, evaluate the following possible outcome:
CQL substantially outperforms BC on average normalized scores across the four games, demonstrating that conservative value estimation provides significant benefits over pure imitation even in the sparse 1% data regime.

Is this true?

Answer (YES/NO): YES